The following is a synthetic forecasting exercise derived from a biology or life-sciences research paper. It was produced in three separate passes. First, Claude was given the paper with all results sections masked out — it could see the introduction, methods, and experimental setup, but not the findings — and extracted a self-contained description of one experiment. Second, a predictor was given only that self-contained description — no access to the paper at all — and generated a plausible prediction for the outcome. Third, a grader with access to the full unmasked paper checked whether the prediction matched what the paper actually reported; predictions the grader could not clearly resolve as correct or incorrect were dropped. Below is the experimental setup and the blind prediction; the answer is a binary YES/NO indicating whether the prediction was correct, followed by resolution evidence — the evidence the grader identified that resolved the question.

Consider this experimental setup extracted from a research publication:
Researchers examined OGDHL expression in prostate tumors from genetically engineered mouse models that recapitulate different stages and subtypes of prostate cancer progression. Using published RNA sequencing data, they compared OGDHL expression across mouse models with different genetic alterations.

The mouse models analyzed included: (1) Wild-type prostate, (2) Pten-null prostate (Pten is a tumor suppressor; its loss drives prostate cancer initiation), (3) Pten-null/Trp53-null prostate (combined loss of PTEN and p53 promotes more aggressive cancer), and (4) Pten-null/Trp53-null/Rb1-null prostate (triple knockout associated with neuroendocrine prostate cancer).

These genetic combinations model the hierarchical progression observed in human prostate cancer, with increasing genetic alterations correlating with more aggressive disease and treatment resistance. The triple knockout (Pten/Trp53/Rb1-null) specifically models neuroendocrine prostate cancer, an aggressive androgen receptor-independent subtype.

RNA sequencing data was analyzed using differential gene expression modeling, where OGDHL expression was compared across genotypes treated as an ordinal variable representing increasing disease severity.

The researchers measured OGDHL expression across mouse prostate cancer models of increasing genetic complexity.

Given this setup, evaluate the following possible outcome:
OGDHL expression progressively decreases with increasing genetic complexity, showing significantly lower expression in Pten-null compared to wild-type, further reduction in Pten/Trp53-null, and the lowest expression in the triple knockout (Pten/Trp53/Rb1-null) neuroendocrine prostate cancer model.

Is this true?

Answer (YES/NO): NO